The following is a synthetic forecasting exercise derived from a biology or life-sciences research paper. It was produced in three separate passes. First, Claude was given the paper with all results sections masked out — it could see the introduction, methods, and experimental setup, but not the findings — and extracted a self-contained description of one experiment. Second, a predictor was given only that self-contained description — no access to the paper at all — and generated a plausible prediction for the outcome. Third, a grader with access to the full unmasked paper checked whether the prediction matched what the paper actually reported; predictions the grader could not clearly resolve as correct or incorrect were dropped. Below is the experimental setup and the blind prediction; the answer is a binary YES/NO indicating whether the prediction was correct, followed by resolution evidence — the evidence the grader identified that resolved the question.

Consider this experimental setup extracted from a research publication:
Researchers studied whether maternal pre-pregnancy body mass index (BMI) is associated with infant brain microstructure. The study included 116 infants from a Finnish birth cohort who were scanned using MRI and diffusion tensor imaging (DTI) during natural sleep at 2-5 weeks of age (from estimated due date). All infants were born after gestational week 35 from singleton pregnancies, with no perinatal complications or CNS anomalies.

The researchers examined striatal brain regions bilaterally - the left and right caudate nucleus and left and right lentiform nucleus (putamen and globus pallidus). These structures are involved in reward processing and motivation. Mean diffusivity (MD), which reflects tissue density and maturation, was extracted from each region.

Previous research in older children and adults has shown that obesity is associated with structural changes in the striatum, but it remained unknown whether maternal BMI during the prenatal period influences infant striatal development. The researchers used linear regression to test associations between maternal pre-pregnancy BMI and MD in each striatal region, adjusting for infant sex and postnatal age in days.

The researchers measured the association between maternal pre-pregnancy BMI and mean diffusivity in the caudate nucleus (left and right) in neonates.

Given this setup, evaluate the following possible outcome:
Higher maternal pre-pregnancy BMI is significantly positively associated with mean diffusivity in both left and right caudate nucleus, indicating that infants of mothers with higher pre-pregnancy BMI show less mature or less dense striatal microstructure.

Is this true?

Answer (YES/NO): NO